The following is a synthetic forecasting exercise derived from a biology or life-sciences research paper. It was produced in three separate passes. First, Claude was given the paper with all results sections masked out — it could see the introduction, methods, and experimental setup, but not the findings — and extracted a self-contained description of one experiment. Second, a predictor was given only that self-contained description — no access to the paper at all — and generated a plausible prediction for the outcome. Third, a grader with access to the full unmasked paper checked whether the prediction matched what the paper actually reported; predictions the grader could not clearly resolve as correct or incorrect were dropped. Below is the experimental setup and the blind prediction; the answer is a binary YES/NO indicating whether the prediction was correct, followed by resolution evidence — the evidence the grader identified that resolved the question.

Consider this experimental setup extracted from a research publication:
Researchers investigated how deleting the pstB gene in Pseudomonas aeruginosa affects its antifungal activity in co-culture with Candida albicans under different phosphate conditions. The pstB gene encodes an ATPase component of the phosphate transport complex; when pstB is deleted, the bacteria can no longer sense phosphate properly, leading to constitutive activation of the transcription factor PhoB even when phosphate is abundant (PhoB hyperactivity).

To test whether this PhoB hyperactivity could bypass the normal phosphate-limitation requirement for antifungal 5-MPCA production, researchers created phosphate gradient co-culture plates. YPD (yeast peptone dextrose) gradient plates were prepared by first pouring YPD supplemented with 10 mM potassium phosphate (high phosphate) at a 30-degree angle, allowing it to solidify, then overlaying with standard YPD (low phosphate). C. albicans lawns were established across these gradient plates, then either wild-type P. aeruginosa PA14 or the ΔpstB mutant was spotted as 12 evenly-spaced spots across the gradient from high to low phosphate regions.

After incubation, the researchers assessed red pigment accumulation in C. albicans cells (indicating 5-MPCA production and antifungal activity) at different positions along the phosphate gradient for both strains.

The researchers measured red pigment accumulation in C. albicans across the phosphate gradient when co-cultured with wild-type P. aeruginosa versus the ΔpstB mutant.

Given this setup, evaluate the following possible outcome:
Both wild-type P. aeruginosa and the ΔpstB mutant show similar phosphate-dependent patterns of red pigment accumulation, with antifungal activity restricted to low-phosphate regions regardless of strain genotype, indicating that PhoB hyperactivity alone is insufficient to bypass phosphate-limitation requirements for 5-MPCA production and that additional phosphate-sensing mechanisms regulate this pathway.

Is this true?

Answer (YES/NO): NO